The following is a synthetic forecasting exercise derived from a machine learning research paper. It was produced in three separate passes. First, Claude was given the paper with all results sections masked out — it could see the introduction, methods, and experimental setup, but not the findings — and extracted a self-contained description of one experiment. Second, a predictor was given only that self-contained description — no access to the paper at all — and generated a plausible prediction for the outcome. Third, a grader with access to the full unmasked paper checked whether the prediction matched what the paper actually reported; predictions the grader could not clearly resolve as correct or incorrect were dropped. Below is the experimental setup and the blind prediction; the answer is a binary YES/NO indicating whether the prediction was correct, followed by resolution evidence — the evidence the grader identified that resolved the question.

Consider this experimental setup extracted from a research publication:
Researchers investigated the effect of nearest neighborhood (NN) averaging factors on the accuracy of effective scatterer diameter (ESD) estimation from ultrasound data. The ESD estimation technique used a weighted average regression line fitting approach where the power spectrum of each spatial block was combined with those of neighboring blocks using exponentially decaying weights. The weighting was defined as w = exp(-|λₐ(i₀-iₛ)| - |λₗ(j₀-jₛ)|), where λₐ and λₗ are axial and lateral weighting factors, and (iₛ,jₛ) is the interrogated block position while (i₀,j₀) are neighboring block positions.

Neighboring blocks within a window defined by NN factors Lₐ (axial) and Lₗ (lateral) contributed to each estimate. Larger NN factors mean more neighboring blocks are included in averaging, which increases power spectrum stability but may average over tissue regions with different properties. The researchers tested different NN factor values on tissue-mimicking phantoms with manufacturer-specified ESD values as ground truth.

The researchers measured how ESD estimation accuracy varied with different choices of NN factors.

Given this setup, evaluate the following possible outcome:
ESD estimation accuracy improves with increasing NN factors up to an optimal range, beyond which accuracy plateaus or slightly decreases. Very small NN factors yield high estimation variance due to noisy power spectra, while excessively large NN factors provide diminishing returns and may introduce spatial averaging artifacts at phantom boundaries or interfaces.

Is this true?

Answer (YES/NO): YES